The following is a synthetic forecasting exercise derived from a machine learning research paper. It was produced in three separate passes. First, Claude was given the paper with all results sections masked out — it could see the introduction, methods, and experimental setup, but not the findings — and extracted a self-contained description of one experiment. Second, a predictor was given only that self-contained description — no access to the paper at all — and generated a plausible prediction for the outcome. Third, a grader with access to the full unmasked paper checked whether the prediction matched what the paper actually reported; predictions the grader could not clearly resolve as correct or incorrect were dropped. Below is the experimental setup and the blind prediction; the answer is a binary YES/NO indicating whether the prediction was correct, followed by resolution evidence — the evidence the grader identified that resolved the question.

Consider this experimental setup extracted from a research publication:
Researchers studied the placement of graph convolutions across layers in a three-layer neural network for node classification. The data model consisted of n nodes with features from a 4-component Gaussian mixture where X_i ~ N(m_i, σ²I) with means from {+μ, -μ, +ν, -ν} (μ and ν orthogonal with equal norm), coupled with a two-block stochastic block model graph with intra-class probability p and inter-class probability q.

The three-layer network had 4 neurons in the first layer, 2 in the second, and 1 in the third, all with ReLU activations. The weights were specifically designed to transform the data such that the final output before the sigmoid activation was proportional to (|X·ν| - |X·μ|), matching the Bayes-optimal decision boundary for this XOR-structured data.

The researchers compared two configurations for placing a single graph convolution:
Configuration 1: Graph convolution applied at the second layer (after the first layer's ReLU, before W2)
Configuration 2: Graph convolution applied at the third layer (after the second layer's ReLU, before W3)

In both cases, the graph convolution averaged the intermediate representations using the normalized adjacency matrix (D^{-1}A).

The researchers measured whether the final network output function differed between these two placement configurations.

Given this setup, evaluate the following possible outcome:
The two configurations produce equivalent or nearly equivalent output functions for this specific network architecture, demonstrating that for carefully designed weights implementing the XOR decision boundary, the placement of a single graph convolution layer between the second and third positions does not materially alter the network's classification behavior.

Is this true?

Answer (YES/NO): YES